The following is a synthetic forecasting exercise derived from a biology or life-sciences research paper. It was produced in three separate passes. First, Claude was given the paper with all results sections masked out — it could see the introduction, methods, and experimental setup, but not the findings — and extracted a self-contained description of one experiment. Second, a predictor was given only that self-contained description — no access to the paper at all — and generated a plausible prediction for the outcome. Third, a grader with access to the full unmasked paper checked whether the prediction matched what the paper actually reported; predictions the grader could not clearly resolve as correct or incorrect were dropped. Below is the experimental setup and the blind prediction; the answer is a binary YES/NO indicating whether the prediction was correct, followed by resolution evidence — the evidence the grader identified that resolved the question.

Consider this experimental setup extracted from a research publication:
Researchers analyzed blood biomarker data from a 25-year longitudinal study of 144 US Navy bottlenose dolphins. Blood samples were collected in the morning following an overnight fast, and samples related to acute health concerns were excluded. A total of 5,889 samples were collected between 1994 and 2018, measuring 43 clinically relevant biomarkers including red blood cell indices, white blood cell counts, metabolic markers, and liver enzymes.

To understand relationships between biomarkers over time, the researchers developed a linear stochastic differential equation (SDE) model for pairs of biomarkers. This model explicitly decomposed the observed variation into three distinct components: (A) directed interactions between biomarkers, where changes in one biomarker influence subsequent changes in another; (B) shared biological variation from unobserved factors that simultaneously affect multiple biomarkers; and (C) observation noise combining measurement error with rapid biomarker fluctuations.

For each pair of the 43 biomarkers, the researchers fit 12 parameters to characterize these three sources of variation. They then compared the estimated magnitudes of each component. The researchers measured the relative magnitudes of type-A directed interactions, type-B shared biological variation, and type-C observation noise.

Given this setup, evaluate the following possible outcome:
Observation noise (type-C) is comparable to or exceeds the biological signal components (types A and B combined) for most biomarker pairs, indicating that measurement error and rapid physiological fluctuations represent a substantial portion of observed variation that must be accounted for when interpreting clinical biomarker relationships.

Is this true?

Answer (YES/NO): NO